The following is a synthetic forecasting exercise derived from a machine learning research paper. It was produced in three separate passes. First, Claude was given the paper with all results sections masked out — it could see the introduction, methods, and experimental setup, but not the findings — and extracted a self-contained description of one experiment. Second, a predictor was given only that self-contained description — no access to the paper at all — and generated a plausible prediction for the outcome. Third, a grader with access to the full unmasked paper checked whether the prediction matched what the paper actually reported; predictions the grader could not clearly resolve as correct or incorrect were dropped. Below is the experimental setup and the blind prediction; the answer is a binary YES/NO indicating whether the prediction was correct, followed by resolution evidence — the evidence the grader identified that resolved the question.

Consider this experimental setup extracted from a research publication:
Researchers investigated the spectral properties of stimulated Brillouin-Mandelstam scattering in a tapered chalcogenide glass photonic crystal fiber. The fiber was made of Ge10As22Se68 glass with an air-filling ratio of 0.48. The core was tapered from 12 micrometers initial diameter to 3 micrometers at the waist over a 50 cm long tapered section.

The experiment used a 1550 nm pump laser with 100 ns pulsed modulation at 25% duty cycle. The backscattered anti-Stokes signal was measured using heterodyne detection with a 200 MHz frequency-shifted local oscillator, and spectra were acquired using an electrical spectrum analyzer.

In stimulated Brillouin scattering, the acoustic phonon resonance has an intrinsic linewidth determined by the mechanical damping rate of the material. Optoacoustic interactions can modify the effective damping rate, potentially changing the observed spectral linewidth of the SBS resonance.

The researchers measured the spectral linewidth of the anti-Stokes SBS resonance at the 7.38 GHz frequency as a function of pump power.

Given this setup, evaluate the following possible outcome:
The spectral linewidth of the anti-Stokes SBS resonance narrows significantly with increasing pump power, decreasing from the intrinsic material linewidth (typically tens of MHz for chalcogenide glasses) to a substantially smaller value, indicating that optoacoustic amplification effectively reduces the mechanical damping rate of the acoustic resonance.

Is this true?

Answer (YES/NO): NO